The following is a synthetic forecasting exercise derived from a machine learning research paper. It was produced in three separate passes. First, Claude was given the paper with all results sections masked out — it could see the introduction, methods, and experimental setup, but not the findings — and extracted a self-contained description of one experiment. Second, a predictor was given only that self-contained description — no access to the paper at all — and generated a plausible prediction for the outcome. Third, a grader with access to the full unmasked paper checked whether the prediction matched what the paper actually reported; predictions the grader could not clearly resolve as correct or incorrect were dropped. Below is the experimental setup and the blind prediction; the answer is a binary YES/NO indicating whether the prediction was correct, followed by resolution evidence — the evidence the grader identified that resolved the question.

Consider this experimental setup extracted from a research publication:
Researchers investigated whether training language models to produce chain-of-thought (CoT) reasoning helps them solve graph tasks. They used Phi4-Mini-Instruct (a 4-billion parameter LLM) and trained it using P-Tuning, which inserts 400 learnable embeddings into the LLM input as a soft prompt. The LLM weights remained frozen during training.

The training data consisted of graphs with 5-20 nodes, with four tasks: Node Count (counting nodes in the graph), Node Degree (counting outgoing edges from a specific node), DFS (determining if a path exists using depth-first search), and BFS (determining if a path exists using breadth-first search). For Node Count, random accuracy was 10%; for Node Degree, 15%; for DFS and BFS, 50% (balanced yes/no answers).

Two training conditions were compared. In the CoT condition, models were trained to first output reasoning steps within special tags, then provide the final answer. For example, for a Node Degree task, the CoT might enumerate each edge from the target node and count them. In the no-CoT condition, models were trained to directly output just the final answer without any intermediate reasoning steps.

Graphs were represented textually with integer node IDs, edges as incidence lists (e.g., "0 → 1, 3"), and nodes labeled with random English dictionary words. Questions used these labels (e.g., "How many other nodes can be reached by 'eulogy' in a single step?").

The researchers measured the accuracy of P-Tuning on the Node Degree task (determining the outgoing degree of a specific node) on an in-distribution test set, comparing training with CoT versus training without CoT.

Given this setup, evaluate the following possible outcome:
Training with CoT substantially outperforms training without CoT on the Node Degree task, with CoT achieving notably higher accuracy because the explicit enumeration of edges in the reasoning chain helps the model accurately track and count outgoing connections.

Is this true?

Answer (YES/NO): YES